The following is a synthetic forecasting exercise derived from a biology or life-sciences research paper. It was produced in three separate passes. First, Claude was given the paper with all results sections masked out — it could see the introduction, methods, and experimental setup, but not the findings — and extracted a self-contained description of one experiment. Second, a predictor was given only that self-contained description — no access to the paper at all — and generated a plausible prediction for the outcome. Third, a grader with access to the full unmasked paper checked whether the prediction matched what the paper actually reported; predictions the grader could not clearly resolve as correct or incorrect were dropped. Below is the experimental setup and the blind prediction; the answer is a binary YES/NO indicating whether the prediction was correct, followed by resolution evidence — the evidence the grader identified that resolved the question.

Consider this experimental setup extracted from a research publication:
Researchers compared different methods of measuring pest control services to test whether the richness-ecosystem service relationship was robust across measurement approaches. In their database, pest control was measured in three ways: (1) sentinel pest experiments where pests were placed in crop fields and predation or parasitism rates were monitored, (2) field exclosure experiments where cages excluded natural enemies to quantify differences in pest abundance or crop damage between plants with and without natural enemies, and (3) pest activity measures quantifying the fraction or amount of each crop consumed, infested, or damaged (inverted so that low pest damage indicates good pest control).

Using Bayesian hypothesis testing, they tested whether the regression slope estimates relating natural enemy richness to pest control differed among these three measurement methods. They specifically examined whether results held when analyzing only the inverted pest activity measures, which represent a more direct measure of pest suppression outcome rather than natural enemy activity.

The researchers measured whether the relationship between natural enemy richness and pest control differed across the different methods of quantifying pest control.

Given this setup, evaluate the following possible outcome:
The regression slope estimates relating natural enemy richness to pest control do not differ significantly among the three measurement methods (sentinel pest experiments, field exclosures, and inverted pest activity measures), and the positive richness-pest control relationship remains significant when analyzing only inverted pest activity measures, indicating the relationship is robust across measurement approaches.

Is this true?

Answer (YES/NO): YES